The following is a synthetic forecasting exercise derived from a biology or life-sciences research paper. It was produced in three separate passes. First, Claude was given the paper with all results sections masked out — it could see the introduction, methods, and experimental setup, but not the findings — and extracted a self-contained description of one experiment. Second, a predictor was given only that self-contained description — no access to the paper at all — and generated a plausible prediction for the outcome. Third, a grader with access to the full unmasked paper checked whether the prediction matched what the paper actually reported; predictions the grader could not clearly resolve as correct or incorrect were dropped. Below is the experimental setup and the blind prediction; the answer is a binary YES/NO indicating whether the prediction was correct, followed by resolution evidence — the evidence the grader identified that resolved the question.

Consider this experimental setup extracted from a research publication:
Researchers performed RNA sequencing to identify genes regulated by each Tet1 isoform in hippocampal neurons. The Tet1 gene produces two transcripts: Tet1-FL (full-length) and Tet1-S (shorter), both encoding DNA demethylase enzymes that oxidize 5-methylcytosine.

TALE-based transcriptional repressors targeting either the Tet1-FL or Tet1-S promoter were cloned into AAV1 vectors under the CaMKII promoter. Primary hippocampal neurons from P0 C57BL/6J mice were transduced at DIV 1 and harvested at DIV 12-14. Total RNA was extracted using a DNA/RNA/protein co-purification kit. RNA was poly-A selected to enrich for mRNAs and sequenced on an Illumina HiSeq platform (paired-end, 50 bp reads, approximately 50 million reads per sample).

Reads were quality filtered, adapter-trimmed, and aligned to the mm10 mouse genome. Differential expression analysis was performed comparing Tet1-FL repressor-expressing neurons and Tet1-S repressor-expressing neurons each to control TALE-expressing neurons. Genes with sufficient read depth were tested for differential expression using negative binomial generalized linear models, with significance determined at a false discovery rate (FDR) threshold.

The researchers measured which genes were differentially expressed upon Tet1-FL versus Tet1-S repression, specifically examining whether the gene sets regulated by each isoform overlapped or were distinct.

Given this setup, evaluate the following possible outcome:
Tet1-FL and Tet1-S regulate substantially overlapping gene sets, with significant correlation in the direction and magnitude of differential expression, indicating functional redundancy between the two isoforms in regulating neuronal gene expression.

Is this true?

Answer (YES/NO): NO